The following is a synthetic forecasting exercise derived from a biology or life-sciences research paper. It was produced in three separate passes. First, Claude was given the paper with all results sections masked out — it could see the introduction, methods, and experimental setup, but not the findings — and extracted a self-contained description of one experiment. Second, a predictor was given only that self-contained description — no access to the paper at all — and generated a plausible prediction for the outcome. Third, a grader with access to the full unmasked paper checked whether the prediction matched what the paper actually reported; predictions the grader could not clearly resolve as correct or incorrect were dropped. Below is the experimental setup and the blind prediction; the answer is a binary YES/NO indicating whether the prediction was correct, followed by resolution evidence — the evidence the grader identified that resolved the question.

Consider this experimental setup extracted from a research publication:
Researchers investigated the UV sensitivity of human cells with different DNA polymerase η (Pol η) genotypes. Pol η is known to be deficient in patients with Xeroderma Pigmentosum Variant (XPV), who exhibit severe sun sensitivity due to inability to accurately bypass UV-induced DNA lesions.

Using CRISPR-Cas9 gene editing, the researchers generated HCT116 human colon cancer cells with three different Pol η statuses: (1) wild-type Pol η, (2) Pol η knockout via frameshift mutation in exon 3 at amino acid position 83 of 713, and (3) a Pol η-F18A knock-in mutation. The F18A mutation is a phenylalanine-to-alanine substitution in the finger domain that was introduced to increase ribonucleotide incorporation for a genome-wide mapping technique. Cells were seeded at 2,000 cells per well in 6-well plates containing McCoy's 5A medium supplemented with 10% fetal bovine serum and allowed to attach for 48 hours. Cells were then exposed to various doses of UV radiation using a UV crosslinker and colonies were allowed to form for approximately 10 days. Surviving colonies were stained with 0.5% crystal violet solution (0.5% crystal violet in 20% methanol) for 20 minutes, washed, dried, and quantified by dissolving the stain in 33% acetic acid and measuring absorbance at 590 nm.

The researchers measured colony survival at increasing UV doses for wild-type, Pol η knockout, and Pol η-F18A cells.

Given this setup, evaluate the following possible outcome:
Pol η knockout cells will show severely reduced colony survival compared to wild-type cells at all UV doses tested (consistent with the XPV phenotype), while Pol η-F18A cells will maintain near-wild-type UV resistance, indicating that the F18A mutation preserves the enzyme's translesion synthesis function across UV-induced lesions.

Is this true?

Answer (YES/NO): NO